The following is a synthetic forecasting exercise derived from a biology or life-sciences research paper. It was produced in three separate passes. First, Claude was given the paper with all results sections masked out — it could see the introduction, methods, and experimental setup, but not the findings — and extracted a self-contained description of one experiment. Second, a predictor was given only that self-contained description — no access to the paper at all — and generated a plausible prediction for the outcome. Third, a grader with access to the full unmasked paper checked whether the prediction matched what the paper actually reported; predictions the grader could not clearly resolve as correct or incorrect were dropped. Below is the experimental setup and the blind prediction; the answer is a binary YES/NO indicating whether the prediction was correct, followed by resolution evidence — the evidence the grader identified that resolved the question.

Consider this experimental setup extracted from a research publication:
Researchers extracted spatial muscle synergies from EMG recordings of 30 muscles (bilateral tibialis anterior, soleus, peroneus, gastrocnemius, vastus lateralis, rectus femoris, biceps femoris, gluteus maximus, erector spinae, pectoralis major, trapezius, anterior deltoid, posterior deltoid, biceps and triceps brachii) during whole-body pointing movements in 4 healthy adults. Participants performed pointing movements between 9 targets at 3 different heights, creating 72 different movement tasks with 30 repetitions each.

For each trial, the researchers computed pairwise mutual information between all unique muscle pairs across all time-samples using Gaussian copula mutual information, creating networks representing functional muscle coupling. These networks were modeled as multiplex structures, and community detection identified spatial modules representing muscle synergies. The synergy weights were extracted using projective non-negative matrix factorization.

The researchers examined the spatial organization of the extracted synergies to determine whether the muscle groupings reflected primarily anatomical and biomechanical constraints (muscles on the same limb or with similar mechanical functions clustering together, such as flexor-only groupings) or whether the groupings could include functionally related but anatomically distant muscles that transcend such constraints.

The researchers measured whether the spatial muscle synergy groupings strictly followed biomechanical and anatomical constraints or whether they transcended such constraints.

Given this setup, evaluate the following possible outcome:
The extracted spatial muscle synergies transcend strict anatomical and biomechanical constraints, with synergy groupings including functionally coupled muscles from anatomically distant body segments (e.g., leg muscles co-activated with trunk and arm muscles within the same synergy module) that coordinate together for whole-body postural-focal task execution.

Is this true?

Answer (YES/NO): YES